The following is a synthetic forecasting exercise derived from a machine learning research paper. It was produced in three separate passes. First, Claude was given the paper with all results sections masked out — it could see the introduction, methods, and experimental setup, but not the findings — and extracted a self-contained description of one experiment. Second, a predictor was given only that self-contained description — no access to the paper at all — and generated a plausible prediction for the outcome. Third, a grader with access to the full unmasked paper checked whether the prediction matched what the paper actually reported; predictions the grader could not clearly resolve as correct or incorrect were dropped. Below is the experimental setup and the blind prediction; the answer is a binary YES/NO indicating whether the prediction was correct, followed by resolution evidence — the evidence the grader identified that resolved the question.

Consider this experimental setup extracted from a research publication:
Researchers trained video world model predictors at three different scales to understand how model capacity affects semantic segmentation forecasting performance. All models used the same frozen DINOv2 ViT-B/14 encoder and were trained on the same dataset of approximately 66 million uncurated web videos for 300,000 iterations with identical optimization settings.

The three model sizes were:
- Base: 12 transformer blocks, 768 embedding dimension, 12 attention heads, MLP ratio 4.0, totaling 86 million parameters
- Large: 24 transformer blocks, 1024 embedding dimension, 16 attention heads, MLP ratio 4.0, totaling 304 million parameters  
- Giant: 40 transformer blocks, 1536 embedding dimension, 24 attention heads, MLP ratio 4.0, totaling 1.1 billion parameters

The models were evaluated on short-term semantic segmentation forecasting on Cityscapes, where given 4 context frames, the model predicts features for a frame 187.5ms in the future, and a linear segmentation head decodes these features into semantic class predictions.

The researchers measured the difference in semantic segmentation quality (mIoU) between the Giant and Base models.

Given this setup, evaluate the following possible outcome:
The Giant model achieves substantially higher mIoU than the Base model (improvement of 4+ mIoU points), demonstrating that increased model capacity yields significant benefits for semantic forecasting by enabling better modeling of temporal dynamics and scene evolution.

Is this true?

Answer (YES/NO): YES